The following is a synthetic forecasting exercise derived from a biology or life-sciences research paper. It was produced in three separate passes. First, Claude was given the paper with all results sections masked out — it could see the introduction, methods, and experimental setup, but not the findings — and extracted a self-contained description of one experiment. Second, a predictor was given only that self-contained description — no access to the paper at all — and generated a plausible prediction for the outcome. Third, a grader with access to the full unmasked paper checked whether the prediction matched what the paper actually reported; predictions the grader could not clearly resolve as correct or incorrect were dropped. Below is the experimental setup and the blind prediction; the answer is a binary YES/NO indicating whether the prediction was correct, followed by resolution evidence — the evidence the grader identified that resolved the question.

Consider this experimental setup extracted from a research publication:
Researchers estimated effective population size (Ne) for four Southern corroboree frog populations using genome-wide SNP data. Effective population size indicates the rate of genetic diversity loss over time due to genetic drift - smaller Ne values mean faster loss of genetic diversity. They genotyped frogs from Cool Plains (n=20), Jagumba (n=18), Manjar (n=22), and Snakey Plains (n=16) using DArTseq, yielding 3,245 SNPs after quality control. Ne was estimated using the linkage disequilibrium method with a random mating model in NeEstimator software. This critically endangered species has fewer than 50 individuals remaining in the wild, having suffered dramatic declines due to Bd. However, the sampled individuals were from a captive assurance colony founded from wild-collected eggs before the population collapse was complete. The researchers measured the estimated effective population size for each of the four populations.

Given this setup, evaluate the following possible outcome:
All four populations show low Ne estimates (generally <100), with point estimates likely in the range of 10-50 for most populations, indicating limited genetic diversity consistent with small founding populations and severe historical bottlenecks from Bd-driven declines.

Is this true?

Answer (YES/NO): NO